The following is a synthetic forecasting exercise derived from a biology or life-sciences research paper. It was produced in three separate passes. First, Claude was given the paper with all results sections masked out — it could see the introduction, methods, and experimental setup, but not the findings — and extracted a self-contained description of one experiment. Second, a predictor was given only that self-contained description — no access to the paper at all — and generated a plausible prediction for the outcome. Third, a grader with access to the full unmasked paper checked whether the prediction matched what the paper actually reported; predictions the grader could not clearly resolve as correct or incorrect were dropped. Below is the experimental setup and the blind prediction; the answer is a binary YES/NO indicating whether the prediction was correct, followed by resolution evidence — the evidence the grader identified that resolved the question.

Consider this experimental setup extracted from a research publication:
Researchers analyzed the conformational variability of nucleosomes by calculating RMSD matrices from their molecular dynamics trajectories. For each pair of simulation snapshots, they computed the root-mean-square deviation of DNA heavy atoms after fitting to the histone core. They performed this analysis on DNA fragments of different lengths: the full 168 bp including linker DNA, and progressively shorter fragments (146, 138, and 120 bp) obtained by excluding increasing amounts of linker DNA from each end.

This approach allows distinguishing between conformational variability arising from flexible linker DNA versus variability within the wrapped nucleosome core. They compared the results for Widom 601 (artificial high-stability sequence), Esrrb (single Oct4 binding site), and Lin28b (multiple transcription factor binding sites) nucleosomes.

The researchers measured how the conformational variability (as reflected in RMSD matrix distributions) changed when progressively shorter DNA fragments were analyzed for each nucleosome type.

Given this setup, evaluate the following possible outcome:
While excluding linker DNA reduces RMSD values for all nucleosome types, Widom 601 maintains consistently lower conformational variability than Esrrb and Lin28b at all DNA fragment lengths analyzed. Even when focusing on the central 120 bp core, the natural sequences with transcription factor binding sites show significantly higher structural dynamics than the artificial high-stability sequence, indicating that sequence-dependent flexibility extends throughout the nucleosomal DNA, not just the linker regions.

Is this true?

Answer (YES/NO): NO